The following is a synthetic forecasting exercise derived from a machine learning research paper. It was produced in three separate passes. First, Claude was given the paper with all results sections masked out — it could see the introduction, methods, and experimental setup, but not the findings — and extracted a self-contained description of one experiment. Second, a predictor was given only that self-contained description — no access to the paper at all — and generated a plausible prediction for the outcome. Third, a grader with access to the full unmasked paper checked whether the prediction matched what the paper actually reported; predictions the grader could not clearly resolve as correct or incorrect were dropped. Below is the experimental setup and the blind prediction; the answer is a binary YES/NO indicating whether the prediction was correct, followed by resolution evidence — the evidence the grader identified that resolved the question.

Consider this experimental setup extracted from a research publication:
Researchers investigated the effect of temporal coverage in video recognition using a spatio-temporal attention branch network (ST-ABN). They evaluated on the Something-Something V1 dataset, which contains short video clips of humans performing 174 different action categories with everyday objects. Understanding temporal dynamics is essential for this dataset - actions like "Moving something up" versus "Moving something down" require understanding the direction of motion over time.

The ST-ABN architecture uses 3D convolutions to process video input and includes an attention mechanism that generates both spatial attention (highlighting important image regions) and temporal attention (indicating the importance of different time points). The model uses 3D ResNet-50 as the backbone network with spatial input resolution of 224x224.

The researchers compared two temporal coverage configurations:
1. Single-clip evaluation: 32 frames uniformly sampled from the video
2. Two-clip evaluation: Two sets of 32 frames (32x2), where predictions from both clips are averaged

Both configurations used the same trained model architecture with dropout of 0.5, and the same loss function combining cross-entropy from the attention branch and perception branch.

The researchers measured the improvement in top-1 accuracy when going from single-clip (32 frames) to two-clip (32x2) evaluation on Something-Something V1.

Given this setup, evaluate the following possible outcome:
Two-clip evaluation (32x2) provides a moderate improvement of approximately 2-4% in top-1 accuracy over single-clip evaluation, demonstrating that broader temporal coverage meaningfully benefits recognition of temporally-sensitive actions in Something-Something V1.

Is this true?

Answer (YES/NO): NO